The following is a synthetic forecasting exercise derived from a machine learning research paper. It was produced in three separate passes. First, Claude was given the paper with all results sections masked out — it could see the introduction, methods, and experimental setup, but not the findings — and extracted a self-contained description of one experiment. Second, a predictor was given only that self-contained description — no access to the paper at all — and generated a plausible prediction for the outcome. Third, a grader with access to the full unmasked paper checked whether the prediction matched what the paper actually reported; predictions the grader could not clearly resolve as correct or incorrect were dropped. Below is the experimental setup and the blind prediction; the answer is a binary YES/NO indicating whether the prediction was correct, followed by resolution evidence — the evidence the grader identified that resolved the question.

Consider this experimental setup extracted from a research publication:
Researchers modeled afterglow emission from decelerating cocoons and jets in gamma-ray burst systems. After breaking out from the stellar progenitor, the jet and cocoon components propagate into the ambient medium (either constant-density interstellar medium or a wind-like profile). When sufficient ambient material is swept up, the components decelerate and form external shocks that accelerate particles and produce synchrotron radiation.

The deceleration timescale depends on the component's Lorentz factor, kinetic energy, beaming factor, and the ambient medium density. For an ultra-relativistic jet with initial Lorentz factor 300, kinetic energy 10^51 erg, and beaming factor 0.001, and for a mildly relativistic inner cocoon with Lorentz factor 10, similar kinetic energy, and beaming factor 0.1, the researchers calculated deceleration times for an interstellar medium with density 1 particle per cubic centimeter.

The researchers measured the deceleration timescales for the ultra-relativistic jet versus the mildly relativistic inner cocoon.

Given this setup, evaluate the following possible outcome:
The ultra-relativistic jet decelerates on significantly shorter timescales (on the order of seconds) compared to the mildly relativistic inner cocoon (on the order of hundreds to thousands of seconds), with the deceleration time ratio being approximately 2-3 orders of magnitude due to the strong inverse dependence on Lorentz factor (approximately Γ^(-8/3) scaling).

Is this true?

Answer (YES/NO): NO